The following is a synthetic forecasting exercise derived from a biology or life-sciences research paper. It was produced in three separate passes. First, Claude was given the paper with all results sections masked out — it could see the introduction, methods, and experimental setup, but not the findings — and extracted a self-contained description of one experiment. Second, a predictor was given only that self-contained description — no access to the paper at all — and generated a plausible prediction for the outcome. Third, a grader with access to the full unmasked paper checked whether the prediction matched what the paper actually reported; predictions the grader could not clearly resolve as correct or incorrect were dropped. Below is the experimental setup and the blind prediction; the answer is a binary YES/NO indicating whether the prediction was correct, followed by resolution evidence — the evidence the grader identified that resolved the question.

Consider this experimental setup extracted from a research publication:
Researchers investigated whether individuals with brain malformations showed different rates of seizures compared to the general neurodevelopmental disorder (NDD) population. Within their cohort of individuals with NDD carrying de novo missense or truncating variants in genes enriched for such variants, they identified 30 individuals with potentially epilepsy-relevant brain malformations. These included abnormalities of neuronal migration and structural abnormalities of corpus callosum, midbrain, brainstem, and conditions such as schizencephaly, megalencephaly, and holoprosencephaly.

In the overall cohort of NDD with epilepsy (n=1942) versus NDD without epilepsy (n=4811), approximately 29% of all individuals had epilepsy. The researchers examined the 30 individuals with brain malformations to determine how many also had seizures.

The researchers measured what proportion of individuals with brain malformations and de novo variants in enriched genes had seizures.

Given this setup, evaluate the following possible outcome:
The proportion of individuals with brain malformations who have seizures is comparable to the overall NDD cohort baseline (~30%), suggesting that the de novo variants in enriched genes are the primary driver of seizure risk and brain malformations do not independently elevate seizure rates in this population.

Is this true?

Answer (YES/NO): NO